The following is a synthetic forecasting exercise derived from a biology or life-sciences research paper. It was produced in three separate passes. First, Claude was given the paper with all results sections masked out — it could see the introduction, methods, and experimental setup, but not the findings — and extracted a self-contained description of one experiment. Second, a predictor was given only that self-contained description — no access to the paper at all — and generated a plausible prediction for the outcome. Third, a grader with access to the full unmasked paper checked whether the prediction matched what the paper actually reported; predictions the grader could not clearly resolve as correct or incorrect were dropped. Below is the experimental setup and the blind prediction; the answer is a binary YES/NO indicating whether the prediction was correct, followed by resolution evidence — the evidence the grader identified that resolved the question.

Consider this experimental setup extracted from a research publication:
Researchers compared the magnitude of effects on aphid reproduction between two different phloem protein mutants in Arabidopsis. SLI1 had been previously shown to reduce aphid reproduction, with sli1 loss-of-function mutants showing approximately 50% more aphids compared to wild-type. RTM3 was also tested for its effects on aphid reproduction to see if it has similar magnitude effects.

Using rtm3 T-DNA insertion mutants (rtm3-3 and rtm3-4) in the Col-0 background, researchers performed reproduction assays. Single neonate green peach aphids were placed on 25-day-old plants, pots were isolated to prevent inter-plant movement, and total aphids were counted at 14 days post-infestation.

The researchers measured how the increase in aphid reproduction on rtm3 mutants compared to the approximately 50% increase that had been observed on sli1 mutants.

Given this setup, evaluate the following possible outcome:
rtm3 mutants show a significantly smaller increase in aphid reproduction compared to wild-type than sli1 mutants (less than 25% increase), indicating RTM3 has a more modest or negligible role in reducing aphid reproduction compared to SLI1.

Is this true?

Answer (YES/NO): NO